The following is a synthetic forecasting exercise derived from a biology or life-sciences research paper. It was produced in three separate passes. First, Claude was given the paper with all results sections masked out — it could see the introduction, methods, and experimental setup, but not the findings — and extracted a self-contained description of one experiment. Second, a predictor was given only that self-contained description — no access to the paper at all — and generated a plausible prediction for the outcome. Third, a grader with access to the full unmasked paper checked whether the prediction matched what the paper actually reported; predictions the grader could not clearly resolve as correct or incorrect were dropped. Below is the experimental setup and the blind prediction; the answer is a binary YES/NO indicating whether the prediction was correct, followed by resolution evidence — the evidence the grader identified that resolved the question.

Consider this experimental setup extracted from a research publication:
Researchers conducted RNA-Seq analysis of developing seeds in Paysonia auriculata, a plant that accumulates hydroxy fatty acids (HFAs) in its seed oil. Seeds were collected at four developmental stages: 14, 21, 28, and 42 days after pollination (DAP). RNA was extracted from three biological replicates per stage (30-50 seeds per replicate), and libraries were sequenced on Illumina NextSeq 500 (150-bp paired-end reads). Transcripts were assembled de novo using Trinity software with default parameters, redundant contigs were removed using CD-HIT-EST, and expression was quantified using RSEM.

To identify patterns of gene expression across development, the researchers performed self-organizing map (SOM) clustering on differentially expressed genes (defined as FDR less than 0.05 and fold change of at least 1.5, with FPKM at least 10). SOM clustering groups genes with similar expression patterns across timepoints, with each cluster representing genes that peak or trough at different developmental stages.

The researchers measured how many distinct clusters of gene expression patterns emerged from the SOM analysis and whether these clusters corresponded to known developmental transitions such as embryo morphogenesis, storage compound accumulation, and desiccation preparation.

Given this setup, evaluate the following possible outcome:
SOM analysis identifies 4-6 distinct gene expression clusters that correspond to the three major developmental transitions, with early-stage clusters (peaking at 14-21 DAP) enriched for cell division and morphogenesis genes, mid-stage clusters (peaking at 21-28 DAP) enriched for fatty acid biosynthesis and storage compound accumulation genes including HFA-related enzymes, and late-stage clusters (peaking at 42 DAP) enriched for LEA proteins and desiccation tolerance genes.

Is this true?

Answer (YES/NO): NO